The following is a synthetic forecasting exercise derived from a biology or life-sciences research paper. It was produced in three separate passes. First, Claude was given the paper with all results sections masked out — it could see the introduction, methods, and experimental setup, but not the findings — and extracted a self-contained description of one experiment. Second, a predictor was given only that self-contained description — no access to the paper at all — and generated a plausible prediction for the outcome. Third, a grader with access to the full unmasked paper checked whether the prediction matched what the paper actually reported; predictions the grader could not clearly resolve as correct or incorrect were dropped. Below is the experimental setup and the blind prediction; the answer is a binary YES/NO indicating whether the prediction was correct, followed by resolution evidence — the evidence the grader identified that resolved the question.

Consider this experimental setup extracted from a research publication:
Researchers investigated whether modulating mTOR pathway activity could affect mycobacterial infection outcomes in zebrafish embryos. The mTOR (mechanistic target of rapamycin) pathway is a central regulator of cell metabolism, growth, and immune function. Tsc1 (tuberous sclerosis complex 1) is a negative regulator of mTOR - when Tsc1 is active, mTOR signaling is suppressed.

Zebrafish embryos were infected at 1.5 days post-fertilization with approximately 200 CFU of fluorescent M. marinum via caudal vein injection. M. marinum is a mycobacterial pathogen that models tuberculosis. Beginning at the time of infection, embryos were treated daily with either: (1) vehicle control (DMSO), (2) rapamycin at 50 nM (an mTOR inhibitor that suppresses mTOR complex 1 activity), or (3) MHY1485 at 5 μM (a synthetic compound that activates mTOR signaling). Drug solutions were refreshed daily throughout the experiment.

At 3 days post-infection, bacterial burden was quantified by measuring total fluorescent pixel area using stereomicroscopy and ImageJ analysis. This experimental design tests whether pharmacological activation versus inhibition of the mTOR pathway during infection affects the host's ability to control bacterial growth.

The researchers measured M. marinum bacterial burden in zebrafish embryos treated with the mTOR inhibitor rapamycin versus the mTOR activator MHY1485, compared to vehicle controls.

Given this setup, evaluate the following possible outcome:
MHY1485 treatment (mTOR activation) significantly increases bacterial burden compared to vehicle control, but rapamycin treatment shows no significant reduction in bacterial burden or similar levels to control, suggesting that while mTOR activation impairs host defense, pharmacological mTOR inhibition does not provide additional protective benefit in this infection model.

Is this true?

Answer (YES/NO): NO